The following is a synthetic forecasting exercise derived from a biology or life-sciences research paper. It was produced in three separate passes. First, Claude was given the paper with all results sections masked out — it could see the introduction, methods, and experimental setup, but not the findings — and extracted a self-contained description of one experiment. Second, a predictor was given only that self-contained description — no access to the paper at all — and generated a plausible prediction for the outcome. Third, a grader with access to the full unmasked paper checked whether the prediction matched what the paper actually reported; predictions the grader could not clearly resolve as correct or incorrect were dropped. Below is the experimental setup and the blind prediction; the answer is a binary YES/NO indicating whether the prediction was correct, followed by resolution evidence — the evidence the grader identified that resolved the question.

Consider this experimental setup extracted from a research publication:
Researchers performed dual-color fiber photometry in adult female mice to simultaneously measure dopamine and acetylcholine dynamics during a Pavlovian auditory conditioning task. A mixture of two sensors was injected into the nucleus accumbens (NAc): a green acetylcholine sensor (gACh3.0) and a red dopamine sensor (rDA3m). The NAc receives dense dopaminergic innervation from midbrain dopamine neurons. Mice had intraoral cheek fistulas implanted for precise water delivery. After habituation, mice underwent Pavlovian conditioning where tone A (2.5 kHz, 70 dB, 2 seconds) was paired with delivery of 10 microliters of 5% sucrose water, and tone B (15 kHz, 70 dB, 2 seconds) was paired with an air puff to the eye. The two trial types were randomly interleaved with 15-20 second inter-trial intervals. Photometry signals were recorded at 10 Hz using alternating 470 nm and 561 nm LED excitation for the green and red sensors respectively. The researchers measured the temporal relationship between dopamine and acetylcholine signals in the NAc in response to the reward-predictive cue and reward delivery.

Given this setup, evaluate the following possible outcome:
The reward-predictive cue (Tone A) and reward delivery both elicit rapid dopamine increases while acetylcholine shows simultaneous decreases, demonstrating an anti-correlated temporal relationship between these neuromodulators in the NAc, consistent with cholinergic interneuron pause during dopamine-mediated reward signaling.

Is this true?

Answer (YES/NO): NO